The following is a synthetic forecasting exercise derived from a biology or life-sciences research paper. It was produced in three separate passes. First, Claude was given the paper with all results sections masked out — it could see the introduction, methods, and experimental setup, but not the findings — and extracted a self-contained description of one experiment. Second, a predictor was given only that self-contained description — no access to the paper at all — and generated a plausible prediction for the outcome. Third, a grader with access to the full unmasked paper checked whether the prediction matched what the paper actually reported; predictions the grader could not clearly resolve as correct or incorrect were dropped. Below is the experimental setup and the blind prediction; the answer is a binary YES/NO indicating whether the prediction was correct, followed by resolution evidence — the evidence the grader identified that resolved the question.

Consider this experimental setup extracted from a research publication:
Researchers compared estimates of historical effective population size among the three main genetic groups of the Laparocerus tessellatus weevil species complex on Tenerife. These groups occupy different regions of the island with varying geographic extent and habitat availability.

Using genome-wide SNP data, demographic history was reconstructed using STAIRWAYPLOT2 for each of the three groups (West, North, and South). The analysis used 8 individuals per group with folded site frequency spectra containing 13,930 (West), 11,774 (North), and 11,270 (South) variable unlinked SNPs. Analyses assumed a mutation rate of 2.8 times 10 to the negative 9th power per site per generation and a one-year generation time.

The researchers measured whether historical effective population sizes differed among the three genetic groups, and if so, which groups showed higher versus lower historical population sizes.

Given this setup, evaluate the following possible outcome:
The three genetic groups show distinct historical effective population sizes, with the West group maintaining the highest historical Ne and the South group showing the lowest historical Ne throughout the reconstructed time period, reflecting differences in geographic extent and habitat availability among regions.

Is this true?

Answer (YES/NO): NO